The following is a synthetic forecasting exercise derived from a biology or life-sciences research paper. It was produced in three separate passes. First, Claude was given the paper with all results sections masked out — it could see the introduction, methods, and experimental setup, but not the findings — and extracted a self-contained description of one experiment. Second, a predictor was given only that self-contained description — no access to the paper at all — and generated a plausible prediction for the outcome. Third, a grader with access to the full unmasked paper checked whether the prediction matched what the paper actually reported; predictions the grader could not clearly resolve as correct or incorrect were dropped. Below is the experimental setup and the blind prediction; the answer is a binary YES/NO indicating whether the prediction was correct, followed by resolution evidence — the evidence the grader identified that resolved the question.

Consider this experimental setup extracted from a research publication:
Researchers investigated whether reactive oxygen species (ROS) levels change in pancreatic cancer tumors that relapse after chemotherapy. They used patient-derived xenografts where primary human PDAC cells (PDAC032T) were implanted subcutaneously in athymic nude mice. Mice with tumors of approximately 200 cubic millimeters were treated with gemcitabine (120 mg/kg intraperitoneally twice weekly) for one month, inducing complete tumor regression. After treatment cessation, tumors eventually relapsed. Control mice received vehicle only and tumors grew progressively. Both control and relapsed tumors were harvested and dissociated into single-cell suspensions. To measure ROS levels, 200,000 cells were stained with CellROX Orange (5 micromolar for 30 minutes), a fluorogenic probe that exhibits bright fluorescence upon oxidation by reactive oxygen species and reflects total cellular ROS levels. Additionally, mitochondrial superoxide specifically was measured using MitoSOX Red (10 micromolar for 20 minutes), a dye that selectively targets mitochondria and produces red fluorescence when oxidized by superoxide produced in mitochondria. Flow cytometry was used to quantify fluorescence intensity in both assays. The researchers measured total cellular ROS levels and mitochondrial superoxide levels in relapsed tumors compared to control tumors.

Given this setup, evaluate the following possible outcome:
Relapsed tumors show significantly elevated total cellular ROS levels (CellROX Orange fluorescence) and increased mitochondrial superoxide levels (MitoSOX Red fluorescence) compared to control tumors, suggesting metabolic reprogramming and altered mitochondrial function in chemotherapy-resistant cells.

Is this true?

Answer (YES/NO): YES